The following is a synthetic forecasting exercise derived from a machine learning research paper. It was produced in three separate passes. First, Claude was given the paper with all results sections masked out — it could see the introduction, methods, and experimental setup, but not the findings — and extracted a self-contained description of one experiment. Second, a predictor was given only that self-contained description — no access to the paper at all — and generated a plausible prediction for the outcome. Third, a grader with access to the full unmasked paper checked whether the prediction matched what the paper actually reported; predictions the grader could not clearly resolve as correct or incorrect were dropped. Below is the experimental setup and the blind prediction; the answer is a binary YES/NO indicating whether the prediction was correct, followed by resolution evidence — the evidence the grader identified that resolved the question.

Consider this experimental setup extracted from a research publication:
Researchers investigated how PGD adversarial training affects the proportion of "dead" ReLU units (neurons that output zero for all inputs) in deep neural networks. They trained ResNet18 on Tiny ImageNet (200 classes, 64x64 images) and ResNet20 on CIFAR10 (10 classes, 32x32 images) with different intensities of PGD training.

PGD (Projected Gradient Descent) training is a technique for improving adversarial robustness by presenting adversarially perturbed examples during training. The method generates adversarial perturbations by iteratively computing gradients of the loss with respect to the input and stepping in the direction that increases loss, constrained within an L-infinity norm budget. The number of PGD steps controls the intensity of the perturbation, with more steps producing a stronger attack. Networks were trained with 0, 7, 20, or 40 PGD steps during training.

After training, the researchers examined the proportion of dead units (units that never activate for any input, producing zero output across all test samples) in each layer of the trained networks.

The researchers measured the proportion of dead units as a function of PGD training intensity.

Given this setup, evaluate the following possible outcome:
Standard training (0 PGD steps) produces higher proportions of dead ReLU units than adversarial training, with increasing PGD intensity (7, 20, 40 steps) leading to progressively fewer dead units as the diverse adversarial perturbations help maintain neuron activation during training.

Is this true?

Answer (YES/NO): NO